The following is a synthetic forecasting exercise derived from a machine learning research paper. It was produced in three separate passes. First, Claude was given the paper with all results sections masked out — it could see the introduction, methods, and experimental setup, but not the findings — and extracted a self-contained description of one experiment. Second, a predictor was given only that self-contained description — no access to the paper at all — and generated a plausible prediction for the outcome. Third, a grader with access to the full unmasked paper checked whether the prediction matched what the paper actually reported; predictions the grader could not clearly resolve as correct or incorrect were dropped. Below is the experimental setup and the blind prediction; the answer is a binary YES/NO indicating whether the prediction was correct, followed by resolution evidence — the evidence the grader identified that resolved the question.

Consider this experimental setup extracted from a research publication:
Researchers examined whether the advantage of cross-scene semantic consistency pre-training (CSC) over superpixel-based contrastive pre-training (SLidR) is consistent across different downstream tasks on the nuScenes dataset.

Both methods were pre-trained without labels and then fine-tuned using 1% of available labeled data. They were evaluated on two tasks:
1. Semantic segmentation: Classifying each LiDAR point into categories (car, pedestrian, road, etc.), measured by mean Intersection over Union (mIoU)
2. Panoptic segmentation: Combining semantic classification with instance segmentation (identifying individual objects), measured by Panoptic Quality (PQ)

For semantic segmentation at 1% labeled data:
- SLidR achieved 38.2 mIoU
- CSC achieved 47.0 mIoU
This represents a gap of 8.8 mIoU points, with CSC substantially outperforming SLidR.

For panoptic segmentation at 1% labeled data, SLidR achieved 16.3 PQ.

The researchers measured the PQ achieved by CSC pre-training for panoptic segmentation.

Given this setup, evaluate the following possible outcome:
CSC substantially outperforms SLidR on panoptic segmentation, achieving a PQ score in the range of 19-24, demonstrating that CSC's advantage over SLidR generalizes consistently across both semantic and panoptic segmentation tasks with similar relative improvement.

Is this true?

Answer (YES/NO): NO